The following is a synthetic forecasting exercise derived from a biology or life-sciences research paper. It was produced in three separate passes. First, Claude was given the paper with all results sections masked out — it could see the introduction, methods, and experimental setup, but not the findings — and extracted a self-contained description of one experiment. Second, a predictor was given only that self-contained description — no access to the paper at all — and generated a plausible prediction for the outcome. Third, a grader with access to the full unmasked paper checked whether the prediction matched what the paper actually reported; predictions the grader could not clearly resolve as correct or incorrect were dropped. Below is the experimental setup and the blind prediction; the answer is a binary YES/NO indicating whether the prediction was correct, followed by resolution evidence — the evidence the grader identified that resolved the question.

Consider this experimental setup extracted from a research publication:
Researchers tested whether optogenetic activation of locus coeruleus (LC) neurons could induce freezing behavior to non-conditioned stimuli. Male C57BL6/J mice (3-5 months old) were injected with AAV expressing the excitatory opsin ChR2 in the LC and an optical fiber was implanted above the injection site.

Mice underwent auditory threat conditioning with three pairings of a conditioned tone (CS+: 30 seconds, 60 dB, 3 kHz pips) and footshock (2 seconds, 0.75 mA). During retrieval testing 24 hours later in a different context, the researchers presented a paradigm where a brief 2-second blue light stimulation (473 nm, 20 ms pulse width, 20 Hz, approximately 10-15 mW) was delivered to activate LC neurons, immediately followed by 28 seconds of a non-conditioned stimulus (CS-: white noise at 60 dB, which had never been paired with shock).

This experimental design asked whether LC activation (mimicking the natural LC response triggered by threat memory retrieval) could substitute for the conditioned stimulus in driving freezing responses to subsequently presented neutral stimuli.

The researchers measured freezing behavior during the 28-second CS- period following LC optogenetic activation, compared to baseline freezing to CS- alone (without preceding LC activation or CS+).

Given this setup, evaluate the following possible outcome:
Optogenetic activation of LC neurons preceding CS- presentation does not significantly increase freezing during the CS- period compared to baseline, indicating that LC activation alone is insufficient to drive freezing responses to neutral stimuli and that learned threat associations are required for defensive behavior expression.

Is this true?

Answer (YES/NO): NO